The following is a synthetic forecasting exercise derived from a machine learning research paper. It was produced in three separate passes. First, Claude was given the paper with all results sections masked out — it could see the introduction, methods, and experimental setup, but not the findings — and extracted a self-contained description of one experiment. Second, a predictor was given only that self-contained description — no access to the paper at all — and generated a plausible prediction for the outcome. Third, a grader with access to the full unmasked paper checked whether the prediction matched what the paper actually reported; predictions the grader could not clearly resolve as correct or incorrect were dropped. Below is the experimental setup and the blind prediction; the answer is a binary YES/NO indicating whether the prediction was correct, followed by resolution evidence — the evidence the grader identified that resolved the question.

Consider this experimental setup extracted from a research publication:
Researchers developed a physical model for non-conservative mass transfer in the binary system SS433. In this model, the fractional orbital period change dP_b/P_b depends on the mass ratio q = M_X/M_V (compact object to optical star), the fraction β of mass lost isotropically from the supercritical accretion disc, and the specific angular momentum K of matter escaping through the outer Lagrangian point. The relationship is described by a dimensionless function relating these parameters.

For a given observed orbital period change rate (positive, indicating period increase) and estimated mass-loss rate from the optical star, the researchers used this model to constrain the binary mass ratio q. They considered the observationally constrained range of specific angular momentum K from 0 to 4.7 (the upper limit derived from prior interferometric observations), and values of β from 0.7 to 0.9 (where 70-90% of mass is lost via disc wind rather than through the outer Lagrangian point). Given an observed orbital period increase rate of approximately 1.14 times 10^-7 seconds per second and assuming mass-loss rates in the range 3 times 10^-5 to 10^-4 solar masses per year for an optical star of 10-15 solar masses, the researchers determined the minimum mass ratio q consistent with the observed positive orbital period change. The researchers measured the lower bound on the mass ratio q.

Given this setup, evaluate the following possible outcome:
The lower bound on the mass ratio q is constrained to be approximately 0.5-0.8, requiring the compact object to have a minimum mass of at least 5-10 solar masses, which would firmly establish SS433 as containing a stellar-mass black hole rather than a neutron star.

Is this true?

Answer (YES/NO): NO